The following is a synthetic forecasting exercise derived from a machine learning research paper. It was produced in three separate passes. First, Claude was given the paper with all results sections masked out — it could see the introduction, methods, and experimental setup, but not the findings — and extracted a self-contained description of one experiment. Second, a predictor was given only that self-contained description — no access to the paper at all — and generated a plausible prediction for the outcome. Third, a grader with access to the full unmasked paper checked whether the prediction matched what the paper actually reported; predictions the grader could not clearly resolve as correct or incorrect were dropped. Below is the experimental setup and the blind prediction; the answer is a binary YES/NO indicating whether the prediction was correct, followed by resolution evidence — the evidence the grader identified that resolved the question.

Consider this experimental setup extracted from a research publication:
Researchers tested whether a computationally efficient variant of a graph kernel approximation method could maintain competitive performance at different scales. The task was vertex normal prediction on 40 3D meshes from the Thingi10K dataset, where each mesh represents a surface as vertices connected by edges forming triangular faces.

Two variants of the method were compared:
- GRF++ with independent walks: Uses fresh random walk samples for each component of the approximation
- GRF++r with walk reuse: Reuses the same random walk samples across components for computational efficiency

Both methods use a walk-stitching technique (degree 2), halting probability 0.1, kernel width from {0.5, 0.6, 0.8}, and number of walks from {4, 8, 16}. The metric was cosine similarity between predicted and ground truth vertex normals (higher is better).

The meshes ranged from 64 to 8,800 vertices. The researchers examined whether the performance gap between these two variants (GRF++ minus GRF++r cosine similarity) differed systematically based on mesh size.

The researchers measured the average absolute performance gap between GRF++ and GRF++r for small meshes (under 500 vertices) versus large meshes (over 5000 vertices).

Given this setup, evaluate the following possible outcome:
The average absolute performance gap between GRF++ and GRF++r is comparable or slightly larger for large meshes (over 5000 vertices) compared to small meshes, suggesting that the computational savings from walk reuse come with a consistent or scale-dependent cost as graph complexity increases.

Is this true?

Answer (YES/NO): NO